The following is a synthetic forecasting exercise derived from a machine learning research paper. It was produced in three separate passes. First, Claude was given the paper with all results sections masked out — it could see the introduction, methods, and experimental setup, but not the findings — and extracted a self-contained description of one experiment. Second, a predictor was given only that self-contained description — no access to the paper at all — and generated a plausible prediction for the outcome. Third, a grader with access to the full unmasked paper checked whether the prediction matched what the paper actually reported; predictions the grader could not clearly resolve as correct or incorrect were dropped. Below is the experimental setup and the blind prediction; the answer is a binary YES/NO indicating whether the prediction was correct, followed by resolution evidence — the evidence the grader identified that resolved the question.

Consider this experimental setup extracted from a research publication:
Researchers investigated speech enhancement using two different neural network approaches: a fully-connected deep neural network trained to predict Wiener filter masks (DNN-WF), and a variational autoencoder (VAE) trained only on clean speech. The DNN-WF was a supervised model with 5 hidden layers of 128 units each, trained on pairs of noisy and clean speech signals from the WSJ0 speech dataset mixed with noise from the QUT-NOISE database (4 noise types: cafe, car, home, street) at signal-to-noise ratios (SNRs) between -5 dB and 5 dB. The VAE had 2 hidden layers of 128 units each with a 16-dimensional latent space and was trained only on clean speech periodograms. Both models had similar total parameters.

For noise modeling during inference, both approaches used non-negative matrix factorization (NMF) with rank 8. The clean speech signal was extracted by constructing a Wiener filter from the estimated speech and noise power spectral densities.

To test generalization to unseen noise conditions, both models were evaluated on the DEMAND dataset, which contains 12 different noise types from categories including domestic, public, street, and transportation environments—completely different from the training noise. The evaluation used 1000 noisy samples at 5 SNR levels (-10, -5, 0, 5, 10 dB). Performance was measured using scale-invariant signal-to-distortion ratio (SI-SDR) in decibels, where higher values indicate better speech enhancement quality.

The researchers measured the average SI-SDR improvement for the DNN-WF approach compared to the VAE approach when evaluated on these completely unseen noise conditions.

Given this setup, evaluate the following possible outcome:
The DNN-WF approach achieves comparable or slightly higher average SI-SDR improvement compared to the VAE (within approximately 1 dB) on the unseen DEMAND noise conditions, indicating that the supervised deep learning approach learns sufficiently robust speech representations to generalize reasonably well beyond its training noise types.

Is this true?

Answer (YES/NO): NO